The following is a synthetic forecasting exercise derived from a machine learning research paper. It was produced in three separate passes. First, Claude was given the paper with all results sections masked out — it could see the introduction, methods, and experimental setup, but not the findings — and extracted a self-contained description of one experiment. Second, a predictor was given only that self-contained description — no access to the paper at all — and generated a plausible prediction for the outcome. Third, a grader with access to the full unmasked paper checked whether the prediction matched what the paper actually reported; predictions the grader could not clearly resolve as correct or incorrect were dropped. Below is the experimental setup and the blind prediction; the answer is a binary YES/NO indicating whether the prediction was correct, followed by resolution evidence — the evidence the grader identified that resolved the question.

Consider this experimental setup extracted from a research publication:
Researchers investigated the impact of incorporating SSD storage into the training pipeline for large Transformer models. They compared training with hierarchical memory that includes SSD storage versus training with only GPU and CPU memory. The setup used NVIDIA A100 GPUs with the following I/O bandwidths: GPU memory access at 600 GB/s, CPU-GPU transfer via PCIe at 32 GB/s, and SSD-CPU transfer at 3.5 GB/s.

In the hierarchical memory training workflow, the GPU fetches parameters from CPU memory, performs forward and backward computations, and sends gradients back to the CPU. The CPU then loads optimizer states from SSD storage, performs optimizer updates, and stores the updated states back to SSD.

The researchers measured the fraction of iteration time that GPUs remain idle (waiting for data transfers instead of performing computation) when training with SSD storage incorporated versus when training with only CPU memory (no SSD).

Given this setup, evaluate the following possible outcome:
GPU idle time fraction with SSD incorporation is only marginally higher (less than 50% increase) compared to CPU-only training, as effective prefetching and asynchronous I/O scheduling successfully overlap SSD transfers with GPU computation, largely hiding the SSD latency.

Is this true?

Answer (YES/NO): NO